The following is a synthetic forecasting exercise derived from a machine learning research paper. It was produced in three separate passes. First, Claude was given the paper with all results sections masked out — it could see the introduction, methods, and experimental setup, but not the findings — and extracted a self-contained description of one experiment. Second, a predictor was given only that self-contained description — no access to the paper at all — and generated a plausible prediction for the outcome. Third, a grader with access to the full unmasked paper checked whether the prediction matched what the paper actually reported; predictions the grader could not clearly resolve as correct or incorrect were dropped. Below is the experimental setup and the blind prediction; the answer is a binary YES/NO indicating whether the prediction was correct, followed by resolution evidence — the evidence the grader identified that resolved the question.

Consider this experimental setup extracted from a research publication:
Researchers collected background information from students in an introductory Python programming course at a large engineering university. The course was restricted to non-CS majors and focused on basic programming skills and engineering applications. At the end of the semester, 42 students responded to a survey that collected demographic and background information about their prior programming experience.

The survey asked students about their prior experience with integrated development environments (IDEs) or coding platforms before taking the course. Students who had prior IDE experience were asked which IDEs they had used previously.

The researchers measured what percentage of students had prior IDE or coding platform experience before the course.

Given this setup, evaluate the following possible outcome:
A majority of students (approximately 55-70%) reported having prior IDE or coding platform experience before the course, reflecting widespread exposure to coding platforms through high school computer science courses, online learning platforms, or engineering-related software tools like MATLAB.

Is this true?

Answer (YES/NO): NO